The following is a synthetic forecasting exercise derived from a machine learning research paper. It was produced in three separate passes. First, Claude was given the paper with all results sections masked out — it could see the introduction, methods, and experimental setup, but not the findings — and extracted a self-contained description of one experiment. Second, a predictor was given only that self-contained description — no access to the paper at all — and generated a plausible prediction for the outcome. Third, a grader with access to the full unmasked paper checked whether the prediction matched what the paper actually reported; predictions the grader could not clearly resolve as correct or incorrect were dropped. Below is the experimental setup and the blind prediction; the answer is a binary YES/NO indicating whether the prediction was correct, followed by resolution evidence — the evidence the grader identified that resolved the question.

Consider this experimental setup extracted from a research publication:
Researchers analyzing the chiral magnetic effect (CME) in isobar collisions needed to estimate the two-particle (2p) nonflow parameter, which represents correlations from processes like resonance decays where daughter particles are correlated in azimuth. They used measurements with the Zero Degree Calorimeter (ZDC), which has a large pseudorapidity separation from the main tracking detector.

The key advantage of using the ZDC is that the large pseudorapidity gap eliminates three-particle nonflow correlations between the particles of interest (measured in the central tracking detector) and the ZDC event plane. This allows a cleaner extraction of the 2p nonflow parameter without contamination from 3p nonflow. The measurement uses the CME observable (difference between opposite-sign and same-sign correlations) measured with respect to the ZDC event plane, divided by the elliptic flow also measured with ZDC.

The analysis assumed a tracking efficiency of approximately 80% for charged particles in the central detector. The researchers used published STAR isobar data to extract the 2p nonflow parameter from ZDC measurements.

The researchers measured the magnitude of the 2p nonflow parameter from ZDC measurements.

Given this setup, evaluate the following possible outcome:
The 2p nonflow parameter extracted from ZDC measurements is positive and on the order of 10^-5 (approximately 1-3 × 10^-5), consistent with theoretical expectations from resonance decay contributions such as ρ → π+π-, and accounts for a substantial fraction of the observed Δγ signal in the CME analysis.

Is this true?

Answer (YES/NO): NO